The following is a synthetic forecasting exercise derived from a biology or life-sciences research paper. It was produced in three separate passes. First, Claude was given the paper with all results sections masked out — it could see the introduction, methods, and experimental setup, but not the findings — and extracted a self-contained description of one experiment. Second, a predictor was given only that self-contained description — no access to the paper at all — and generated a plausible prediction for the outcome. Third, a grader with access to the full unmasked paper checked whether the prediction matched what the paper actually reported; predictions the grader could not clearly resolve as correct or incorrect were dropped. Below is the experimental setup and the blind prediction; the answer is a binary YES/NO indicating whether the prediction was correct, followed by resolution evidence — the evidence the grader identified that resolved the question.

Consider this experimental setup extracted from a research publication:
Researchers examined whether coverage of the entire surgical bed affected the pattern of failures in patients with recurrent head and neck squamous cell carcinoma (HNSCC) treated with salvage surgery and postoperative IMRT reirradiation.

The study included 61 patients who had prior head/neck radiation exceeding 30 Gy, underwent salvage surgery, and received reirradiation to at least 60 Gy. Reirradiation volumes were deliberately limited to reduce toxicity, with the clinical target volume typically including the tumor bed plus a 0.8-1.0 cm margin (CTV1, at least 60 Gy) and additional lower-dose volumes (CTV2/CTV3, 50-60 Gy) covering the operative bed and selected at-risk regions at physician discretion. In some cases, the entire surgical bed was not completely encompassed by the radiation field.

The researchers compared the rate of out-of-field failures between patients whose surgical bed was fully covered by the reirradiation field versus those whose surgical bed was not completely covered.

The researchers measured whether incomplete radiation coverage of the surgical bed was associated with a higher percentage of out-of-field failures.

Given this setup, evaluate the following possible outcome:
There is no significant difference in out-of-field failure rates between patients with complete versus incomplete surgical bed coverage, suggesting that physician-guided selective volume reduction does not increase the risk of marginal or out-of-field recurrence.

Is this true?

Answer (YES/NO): NO